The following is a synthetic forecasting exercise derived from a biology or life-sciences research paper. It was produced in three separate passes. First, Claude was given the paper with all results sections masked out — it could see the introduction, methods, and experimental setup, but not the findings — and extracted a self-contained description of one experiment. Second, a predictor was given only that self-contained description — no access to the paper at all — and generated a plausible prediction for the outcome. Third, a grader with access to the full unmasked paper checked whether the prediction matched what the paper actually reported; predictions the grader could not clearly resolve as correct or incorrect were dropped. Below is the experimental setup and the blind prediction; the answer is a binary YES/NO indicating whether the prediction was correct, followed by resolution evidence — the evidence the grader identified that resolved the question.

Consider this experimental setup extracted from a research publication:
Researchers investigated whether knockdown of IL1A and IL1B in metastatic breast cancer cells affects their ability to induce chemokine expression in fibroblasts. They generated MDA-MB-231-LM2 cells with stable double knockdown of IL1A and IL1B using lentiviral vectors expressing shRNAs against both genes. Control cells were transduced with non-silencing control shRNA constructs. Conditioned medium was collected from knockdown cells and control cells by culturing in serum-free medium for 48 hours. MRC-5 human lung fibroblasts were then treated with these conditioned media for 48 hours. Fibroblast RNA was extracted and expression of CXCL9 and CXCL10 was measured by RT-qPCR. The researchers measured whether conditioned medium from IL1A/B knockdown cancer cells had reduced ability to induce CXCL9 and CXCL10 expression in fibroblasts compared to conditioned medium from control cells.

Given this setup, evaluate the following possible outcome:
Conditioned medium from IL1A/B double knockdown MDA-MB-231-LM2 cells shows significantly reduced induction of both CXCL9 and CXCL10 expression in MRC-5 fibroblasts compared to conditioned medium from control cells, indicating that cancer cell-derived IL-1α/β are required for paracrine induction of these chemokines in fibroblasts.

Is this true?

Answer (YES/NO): NO